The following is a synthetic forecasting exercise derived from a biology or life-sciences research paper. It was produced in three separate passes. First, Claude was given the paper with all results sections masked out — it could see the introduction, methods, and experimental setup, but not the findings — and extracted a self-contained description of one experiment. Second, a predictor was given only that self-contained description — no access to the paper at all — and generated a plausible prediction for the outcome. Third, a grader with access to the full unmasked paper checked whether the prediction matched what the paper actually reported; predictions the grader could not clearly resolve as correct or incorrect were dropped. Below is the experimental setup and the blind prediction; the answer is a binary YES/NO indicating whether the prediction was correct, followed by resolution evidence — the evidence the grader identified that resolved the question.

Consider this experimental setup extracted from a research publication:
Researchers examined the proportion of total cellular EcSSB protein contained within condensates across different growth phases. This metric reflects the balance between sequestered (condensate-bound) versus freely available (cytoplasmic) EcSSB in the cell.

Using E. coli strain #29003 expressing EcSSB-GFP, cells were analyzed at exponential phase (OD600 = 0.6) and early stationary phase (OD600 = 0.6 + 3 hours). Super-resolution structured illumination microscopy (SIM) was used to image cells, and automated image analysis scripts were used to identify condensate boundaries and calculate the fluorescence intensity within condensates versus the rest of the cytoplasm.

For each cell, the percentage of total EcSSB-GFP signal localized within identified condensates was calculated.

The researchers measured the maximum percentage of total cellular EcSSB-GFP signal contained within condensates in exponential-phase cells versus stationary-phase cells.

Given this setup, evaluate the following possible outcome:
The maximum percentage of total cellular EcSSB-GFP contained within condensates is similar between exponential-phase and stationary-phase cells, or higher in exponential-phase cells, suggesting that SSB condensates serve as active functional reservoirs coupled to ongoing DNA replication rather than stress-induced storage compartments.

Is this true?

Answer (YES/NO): NO